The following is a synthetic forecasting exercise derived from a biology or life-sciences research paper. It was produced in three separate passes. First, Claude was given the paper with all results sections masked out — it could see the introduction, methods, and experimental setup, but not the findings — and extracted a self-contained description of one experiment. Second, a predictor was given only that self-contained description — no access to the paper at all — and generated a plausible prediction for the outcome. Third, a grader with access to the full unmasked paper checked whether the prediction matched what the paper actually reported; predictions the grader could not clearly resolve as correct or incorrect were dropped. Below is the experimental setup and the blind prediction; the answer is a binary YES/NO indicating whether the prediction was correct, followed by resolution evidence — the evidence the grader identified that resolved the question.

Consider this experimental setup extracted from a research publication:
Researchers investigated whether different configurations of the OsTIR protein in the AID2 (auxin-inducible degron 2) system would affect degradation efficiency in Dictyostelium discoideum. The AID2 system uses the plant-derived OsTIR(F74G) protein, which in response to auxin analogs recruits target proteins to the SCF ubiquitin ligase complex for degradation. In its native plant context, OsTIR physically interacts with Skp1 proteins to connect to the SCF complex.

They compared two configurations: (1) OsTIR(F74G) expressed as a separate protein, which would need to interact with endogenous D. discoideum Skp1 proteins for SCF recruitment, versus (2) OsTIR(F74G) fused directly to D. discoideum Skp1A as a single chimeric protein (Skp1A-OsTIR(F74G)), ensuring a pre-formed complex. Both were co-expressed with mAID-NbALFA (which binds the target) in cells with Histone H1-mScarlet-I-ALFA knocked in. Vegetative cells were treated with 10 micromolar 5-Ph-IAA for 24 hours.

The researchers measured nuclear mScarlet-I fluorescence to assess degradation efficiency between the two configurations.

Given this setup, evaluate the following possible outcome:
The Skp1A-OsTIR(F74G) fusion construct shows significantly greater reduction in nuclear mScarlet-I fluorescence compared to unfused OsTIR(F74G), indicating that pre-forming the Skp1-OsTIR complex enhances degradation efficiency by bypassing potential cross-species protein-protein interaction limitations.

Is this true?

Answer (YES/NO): NO